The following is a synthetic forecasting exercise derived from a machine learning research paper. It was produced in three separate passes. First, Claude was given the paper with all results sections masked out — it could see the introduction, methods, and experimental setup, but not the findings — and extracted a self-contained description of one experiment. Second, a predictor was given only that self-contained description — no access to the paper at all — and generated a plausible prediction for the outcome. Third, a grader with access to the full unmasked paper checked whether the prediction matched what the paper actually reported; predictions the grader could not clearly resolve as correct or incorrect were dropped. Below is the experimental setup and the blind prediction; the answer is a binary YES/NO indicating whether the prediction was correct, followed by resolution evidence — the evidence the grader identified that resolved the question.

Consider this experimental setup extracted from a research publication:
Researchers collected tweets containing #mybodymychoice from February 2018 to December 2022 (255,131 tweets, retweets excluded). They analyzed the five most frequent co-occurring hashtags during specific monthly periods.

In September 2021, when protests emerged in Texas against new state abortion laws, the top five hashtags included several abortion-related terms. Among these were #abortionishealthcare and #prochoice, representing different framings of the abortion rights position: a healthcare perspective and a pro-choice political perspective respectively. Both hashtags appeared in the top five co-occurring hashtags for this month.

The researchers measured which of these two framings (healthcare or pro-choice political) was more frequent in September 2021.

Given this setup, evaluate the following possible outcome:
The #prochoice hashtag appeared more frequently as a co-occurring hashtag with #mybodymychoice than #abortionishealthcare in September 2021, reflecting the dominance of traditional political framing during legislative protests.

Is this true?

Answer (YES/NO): NO